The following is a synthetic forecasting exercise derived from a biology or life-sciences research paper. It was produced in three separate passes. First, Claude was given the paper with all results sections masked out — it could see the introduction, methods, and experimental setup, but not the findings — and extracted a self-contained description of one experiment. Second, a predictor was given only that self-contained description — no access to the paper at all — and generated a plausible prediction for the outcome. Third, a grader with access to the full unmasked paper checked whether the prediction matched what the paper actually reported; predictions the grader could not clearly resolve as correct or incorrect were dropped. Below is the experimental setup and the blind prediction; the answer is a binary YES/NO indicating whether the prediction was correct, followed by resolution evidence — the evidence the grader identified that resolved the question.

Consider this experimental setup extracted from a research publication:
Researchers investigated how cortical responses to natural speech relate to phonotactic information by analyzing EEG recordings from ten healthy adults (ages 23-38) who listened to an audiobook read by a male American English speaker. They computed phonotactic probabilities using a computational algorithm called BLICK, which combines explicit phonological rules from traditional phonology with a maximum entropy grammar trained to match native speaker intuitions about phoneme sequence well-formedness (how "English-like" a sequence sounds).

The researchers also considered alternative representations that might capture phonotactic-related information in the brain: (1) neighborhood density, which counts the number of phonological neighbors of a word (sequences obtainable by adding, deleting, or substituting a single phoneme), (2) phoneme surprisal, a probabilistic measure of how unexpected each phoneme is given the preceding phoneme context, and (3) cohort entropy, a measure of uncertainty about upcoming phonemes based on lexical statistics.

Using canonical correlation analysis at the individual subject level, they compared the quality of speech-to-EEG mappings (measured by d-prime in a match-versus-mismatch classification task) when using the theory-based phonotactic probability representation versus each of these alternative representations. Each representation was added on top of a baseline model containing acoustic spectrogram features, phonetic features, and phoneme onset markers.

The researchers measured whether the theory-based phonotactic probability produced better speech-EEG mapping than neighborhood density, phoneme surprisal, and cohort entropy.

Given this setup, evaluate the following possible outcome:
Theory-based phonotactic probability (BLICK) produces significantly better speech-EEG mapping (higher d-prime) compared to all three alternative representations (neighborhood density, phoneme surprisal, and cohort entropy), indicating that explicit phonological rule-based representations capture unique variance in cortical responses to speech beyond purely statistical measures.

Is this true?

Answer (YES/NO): YES